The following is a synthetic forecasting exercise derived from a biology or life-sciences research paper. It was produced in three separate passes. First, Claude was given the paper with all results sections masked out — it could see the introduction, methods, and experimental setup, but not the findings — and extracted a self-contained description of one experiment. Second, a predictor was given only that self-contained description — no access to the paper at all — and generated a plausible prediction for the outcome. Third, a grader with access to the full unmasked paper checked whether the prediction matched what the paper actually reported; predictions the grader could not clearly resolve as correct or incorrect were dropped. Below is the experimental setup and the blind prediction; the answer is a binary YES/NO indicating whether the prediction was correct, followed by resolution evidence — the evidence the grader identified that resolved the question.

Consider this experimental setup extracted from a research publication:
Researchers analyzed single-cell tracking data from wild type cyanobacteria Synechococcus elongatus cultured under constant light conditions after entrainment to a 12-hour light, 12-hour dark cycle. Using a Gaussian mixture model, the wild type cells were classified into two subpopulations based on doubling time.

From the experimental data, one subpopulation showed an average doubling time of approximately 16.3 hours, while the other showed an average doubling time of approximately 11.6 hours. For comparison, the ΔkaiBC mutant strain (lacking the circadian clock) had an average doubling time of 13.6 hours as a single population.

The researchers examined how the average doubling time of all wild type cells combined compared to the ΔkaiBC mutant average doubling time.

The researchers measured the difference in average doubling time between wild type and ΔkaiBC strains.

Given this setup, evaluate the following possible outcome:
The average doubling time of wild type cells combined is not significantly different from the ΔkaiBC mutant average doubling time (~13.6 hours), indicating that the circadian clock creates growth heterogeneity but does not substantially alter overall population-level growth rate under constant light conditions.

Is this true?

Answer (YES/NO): NO